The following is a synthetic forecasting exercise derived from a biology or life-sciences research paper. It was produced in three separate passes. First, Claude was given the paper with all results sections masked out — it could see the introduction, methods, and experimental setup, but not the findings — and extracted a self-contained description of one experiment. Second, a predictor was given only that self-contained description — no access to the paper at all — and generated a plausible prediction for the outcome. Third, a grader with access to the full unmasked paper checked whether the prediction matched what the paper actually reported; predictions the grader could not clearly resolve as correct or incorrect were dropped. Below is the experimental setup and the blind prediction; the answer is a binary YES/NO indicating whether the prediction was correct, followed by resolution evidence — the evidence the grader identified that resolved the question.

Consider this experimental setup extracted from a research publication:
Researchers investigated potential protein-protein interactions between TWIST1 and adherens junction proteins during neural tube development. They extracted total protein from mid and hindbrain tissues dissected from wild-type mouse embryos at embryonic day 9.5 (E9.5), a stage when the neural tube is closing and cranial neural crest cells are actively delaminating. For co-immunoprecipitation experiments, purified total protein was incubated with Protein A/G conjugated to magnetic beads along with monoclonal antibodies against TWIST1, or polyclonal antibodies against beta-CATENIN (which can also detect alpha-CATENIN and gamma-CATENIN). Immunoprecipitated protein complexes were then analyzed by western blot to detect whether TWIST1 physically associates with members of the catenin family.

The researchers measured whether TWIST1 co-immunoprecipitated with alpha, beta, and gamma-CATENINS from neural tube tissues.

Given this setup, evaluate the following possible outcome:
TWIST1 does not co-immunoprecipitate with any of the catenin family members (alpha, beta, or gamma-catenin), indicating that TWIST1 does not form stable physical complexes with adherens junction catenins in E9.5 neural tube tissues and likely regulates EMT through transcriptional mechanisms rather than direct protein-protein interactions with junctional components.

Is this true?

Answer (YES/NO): NO